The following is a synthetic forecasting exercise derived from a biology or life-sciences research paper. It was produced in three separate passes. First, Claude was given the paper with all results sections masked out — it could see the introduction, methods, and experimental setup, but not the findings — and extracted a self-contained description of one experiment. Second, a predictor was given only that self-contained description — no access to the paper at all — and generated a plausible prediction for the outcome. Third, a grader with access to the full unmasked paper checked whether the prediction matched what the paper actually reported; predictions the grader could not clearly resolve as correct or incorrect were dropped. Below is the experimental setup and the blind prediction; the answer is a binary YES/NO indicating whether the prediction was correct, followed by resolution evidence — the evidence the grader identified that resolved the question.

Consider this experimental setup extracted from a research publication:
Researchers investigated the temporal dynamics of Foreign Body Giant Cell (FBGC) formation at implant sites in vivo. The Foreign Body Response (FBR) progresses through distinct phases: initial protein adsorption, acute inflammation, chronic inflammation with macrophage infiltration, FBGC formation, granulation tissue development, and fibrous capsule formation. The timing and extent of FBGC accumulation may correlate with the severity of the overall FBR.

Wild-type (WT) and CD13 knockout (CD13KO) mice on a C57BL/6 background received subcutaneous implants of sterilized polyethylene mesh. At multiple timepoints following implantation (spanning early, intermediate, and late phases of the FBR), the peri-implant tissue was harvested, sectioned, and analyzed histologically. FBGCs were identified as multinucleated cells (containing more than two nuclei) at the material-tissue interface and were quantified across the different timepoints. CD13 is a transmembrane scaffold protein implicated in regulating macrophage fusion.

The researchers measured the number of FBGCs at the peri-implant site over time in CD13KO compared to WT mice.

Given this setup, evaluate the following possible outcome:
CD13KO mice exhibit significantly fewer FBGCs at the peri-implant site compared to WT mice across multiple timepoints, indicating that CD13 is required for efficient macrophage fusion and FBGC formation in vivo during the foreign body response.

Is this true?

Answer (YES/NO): NO